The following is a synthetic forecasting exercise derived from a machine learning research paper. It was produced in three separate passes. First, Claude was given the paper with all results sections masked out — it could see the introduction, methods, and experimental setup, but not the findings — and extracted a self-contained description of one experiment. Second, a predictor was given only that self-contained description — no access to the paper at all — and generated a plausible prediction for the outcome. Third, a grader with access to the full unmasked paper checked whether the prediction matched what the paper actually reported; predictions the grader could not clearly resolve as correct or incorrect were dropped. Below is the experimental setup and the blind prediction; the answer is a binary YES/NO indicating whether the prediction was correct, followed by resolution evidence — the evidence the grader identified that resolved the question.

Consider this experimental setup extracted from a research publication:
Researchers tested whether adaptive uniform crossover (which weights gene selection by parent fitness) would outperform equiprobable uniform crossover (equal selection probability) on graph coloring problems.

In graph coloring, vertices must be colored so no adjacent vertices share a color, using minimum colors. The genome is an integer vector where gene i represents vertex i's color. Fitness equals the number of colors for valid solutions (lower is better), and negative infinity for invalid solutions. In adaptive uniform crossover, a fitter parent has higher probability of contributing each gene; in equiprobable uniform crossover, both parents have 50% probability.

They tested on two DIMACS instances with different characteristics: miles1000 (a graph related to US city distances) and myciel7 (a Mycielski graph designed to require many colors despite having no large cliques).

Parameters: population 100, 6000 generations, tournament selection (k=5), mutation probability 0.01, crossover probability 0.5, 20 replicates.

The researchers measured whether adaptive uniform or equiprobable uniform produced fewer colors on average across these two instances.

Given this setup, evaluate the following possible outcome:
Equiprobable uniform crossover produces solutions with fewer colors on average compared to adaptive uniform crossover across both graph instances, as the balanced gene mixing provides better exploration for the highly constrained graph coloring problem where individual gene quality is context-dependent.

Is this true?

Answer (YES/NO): NO